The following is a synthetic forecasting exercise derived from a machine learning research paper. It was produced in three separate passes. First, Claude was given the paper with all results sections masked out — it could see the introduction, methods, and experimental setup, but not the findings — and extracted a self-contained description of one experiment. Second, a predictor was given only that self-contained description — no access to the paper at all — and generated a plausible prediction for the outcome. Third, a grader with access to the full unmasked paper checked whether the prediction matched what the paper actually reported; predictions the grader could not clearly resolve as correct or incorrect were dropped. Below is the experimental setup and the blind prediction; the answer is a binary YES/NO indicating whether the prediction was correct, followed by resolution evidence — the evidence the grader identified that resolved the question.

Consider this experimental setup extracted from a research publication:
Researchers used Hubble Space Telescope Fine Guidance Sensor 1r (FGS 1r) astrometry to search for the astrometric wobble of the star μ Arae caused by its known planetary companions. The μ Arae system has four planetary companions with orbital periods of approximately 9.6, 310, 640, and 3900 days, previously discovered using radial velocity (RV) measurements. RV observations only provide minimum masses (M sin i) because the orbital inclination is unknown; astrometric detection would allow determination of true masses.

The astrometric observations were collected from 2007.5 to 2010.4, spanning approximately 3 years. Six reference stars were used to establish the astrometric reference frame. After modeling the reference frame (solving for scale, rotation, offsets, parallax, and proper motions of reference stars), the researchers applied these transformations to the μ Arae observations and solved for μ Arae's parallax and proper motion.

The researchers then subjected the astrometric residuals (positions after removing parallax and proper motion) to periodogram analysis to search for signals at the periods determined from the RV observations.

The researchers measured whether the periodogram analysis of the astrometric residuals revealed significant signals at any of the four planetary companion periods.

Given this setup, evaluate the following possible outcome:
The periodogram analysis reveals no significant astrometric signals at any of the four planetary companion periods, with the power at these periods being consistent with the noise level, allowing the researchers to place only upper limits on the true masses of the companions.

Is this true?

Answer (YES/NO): YES